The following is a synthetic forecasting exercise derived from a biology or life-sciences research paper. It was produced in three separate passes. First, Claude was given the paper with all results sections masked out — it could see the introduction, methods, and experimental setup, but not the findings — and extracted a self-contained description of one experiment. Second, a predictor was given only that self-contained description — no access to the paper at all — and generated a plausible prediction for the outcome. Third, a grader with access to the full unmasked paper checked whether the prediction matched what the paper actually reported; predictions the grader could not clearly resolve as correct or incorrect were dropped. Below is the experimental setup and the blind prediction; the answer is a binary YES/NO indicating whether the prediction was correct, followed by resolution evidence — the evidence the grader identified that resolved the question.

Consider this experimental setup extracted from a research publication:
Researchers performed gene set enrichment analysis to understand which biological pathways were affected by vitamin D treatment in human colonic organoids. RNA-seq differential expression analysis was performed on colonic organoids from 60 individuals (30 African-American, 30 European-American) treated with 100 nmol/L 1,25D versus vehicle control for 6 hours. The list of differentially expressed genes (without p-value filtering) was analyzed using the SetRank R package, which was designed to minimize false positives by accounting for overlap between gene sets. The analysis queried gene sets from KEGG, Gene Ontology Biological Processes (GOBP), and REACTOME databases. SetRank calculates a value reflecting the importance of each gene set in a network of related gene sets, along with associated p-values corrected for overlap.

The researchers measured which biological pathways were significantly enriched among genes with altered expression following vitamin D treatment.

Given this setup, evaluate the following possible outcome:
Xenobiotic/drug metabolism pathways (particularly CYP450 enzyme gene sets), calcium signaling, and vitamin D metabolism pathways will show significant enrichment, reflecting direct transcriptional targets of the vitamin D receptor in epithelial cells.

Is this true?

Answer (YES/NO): NO